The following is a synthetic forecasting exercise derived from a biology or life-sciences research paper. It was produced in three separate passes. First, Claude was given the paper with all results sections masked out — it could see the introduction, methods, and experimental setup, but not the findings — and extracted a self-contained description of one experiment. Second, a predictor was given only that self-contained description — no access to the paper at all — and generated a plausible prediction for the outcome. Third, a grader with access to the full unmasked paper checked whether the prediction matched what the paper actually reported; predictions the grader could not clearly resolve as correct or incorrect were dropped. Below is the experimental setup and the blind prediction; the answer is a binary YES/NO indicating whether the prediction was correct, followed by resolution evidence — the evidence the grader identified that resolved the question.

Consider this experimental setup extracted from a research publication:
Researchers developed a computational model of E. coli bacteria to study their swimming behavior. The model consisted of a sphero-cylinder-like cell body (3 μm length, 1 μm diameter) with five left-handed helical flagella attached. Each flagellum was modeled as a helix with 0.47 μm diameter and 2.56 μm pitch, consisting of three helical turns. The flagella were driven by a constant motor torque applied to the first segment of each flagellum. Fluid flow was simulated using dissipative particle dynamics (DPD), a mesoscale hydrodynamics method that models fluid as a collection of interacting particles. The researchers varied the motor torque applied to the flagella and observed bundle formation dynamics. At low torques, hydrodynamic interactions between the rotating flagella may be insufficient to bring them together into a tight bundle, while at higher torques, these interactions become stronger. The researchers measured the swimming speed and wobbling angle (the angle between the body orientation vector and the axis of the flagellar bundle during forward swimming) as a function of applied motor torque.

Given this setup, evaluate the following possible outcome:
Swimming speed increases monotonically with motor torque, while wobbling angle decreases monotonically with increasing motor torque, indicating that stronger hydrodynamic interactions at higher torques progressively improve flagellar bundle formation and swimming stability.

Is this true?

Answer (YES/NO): NO